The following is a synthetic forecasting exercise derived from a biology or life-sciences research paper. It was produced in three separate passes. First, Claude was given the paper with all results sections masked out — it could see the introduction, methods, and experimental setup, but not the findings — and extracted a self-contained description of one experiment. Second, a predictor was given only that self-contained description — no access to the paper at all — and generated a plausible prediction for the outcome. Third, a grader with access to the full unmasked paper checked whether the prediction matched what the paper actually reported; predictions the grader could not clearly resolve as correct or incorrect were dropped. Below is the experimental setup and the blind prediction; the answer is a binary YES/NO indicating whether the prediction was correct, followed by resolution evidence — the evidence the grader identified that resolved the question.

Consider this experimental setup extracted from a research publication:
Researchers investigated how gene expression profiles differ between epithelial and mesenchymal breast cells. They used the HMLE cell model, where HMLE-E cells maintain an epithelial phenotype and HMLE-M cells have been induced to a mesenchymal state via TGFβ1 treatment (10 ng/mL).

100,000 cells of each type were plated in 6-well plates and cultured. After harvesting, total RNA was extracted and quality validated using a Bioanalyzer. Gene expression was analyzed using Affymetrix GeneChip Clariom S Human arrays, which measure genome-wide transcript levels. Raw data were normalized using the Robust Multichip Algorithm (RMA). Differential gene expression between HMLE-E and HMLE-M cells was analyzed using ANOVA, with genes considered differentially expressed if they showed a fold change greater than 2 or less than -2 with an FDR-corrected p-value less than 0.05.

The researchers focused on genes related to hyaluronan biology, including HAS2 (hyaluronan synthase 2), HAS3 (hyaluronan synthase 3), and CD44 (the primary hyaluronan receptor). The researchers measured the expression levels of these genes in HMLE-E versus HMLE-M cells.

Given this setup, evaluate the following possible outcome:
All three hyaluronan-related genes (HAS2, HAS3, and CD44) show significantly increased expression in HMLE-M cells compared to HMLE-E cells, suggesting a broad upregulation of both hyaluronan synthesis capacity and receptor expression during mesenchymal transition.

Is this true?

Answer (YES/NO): NO